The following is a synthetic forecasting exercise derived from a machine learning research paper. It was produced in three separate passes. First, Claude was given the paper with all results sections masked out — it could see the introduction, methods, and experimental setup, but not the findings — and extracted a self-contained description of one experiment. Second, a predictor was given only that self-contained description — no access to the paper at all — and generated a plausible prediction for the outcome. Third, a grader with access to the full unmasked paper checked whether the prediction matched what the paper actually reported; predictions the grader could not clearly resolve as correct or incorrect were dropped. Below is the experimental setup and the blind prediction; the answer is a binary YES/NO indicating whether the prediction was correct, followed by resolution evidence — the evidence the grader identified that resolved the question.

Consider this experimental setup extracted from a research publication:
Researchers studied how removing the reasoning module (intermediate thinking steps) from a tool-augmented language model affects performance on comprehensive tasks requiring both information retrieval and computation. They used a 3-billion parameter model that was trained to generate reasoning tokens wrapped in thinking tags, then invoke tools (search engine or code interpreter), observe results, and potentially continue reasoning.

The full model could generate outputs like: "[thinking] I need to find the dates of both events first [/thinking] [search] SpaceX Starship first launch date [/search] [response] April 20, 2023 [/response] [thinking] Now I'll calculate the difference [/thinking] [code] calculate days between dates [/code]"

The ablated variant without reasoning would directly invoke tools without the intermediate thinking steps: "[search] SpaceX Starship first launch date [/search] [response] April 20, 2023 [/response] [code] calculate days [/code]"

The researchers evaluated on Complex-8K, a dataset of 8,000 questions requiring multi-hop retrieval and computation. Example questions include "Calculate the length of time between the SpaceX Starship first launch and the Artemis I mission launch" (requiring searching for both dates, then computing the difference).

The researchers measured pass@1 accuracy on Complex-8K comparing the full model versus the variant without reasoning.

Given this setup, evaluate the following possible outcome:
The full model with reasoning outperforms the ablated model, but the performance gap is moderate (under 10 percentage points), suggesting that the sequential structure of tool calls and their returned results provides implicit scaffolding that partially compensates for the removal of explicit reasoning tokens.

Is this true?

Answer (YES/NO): YES